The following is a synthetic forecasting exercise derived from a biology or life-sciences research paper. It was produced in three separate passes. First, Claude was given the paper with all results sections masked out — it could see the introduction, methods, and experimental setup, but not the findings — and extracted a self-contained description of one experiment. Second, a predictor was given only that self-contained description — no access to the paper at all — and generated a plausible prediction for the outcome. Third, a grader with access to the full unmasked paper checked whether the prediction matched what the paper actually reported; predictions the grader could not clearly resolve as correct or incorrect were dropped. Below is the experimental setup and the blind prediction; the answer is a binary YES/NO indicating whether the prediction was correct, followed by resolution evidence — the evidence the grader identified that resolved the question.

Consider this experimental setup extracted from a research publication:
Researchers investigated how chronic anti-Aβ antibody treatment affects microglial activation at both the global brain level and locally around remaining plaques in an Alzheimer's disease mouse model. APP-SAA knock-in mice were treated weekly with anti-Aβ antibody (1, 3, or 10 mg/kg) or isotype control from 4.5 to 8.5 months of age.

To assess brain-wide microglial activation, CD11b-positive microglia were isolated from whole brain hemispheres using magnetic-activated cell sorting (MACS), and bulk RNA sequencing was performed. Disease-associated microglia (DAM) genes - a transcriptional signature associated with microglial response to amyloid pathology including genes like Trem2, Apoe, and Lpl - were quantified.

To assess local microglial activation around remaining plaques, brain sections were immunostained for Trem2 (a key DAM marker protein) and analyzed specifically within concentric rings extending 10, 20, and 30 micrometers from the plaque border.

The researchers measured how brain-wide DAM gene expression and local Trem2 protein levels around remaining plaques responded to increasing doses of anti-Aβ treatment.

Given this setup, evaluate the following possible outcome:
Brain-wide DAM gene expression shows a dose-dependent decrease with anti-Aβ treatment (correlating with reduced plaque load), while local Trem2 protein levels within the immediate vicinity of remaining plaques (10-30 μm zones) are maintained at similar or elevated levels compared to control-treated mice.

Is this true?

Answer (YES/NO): YES